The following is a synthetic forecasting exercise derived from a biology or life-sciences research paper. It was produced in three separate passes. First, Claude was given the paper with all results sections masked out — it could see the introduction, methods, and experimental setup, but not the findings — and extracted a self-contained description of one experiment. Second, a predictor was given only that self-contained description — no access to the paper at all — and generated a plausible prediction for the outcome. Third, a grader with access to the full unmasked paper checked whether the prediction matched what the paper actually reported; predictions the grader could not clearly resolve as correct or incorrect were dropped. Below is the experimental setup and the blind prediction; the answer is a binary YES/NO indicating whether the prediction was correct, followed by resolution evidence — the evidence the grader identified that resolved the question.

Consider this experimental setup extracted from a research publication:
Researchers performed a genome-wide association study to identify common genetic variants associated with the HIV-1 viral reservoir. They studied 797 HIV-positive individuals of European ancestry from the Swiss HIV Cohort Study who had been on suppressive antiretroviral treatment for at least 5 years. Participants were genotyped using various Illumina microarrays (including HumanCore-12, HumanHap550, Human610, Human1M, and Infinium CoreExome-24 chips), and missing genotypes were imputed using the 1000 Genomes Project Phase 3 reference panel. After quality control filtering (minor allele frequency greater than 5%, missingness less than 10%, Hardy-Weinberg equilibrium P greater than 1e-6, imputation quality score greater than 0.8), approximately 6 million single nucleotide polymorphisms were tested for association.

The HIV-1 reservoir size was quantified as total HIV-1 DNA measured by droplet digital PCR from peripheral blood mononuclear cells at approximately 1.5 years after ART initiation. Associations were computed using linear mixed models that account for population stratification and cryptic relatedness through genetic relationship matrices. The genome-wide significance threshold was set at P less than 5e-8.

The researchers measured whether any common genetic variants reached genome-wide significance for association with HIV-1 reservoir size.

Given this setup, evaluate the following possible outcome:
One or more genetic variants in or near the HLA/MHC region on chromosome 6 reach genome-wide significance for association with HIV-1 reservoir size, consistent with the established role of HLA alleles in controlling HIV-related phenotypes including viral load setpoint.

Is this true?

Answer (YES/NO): NO